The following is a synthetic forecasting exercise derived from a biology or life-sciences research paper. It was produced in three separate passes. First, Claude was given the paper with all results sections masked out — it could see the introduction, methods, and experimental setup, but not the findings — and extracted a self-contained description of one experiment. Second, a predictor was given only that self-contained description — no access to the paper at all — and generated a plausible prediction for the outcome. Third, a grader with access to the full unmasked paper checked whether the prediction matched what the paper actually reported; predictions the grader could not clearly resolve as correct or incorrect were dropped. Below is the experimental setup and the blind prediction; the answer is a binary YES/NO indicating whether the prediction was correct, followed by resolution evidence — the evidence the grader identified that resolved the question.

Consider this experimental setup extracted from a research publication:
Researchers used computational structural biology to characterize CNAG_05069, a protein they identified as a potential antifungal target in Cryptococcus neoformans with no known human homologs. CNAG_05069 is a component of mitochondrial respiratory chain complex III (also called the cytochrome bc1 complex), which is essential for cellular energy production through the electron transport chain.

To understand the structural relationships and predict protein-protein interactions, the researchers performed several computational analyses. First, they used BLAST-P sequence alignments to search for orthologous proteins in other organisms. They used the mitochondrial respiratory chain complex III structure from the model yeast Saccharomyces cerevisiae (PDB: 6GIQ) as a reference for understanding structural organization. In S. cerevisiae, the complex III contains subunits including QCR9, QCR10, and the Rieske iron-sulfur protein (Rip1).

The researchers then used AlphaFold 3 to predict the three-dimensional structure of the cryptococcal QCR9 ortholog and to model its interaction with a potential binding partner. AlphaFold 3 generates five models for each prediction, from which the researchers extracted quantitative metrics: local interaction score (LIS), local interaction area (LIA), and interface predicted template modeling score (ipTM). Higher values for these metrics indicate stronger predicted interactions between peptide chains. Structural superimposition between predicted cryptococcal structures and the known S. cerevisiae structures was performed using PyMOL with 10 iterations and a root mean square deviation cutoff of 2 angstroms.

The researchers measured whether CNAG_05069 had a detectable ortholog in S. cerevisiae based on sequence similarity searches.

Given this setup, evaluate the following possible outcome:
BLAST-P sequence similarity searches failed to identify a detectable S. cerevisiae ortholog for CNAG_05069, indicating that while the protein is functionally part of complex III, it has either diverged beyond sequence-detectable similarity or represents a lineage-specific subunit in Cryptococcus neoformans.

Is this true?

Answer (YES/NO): NO